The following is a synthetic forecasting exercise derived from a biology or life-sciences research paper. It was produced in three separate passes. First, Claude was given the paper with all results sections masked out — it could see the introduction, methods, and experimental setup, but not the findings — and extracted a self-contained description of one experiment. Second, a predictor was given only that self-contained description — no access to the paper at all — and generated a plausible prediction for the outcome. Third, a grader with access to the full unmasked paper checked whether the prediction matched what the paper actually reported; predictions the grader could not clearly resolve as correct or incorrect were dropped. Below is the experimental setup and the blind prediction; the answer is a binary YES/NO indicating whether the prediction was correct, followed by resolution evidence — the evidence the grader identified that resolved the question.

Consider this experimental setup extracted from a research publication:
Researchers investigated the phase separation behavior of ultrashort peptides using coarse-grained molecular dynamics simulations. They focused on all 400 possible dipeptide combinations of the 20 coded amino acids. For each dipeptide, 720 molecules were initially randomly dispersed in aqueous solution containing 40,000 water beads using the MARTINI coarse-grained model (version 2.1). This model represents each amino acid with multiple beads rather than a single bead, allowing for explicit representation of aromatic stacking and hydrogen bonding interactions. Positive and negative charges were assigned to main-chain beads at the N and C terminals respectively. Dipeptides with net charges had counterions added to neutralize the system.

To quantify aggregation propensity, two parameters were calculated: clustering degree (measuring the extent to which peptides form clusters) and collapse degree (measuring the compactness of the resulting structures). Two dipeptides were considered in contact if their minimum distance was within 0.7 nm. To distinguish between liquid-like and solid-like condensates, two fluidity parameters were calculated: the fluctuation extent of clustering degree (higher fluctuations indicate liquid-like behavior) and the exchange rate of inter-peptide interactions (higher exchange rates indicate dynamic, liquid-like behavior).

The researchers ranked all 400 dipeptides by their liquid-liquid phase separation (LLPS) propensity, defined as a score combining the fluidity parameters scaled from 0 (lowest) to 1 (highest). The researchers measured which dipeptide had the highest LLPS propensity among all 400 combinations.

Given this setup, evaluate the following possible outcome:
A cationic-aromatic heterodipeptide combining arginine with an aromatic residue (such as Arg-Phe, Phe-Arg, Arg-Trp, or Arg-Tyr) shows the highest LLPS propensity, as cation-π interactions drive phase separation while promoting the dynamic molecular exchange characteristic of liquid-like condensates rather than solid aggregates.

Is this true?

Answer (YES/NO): NO